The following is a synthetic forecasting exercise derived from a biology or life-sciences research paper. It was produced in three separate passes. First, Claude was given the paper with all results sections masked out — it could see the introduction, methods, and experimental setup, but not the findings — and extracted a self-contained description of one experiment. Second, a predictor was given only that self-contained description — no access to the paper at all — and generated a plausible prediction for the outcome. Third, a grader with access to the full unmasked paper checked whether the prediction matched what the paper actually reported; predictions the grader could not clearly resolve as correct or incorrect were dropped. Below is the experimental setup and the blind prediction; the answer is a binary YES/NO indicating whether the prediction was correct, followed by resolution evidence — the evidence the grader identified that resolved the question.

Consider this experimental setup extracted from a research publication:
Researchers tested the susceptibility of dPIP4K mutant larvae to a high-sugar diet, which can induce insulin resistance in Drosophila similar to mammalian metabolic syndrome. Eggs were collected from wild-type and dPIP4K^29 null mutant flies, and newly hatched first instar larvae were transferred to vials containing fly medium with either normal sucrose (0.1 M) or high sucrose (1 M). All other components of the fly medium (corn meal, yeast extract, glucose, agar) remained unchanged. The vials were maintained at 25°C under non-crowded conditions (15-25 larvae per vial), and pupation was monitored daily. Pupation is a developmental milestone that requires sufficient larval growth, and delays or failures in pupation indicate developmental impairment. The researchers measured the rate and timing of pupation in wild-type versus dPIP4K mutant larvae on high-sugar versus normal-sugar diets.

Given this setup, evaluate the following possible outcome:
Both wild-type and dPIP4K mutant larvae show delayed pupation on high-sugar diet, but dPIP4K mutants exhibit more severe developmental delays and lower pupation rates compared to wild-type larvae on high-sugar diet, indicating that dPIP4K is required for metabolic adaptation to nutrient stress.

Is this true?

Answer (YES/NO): NO